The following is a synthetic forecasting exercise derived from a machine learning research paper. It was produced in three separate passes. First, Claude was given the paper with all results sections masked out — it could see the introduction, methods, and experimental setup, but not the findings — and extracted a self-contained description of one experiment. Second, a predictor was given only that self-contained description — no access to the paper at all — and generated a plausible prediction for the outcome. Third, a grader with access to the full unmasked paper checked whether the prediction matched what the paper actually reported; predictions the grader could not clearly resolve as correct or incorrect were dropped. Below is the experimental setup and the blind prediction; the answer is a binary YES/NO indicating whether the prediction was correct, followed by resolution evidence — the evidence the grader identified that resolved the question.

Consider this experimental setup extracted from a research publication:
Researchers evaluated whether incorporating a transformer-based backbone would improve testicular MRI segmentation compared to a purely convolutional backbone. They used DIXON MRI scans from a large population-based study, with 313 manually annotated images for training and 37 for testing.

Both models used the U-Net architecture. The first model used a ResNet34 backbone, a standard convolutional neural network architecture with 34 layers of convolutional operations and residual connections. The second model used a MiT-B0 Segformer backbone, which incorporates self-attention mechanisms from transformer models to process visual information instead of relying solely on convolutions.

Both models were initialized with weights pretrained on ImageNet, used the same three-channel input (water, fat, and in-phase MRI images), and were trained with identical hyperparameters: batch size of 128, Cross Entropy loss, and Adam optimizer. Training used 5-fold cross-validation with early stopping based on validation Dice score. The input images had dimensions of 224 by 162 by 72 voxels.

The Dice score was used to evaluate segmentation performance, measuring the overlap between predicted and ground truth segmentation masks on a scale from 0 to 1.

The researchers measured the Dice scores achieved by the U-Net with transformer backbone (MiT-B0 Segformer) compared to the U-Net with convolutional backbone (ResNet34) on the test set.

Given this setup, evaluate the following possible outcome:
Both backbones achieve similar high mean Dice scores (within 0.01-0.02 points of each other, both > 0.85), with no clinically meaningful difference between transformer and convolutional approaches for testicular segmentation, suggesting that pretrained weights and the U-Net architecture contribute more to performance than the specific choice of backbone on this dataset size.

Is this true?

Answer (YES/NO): NO